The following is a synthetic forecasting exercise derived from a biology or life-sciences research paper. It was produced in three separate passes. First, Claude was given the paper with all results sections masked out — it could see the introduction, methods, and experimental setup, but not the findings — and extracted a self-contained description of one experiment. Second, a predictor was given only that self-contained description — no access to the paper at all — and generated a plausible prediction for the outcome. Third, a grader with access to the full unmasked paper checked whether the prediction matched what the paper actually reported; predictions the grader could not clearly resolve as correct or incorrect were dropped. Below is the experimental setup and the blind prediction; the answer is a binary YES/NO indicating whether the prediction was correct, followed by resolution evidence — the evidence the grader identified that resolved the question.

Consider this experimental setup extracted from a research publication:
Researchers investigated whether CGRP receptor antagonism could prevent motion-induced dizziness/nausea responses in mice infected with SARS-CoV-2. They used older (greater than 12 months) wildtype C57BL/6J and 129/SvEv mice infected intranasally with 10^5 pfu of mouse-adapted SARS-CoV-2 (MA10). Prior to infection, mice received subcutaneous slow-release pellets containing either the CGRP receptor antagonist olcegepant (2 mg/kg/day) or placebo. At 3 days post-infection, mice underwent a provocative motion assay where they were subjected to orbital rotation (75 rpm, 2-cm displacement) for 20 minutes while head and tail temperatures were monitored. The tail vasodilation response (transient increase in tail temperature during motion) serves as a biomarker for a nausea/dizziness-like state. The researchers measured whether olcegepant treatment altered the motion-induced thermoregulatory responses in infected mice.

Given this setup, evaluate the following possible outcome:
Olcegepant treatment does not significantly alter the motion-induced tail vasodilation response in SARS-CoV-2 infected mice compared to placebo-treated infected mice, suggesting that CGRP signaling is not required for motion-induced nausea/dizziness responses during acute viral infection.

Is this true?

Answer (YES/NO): YES